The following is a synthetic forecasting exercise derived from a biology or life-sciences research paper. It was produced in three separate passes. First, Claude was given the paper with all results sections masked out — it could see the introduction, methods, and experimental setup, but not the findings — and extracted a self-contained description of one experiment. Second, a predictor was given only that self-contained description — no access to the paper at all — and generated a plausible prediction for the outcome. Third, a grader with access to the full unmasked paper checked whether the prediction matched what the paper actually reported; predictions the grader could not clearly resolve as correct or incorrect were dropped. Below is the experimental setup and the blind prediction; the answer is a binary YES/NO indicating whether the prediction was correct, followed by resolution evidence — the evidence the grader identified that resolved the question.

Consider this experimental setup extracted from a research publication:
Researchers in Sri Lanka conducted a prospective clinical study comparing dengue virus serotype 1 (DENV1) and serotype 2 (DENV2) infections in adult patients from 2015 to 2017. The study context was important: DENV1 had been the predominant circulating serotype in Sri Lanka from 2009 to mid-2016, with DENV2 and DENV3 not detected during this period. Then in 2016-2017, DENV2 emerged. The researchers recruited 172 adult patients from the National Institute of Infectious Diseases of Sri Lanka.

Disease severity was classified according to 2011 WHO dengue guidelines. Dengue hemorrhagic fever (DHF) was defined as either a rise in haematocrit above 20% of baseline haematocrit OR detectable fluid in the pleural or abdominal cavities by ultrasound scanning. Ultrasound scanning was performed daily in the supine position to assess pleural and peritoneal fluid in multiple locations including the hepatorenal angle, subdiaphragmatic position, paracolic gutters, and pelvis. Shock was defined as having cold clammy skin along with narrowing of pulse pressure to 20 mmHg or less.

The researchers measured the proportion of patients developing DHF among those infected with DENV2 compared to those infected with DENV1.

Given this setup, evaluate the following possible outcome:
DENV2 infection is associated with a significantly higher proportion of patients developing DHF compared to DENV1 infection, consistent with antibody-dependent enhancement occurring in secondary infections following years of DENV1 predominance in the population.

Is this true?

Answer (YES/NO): YES